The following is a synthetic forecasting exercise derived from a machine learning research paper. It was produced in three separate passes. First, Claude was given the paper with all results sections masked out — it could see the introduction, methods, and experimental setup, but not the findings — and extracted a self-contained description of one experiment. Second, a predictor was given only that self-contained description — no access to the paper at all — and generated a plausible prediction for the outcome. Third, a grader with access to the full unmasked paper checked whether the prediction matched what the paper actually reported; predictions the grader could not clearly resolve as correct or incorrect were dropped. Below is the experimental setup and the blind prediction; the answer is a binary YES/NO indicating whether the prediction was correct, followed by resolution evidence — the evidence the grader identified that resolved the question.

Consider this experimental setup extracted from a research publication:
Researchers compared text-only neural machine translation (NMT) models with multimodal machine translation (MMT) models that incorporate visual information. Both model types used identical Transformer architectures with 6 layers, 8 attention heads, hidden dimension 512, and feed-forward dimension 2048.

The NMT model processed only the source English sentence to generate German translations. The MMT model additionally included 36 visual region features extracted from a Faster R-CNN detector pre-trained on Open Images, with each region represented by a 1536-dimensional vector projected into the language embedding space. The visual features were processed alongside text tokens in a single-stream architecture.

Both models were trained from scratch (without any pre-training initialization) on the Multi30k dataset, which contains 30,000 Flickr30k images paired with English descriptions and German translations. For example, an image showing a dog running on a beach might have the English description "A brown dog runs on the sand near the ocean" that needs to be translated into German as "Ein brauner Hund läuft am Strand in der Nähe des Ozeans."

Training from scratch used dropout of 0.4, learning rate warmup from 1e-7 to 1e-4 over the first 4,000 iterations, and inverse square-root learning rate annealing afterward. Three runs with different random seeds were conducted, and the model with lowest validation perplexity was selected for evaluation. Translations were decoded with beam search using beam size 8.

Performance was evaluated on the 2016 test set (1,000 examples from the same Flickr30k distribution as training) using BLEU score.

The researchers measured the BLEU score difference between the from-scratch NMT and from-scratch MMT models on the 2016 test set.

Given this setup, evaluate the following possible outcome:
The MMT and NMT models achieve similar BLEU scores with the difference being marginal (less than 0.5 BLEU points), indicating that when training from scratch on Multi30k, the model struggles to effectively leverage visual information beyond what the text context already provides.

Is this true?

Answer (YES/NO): NO